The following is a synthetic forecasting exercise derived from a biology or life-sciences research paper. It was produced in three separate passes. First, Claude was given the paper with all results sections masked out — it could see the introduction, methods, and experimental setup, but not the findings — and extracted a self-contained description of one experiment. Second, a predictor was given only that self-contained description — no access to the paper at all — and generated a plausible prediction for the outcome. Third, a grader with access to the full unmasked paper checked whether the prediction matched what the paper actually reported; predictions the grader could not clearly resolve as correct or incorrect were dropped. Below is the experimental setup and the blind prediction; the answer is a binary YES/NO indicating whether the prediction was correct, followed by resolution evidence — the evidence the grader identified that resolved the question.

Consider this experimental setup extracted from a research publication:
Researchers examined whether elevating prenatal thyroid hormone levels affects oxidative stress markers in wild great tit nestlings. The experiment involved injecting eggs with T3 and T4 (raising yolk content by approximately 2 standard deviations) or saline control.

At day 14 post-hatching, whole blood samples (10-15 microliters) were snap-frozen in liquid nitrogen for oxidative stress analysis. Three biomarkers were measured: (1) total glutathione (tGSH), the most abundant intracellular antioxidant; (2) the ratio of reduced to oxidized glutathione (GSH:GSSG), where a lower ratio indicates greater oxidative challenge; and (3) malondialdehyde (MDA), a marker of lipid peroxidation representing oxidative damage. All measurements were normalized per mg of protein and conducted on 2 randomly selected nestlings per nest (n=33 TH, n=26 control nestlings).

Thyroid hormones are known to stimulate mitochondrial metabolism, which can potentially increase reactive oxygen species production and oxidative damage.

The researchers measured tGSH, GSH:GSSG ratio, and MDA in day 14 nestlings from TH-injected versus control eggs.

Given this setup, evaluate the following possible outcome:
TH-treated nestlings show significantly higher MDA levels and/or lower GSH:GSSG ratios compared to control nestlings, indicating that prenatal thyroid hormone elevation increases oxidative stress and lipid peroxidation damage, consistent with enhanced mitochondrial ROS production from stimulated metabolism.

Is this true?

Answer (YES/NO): NO